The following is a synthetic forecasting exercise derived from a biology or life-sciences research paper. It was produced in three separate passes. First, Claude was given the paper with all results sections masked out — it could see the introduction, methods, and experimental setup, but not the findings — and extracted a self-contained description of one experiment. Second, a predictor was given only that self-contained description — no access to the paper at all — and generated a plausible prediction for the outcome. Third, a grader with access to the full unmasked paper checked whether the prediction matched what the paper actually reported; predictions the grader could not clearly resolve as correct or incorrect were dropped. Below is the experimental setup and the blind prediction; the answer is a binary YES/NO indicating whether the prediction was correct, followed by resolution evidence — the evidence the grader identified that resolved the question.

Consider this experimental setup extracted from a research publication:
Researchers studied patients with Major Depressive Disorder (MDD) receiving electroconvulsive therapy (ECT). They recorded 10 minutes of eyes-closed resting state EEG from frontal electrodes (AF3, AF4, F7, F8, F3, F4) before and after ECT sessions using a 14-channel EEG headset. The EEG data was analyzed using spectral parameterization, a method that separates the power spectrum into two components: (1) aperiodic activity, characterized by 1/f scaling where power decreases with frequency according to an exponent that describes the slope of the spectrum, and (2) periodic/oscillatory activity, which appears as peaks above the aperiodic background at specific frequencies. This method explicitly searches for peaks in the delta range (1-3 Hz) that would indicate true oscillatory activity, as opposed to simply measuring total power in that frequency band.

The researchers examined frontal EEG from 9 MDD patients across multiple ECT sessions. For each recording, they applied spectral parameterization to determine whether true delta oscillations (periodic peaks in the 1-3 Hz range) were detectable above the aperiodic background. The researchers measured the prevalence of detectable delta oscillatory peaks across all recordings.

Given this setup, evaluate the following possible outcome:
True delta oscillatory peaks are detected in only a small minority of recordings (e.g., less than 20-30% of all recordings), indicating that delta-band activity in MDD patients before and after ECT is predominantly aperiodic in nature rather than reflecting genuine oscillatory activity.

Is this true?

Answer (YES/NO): NO